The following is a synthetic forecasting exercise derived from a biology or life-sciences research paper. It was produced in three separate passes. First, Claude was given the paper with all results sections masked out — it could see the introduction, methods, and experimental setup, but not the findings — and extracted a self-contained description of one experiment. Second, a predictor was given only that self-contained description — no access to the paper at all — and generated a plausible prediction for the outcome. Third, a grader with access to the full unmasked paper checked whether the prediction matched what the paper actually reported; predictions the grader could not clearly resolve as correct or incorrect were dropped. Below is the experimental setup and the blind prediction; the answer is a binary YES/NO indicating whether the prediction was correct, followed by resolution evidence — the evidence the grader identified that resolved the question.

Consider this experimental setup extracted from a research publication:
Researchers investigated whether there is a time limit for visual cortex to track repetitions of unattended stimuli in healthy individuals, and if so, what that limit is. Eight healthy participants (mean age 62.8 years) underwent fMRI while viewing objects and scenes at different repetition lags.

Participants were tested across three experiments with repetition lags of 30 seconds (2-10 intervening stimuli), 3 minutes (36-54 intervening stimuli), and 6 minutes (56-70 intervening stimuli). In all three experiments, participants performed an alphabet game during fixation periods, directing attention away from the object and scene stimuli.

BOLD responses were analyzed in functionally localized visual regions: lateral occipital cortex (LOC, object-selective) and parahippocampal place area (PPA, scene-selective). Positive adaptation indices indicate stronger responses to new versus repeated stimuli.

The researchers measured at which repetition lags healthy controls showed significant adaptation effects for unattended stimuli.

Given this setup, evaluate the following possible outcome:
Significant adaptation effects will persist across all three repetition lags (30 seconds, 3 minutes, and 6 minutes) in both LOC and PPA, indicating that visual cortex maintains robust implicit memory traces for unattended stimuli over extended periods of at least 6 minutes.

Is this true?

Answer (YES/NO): NO